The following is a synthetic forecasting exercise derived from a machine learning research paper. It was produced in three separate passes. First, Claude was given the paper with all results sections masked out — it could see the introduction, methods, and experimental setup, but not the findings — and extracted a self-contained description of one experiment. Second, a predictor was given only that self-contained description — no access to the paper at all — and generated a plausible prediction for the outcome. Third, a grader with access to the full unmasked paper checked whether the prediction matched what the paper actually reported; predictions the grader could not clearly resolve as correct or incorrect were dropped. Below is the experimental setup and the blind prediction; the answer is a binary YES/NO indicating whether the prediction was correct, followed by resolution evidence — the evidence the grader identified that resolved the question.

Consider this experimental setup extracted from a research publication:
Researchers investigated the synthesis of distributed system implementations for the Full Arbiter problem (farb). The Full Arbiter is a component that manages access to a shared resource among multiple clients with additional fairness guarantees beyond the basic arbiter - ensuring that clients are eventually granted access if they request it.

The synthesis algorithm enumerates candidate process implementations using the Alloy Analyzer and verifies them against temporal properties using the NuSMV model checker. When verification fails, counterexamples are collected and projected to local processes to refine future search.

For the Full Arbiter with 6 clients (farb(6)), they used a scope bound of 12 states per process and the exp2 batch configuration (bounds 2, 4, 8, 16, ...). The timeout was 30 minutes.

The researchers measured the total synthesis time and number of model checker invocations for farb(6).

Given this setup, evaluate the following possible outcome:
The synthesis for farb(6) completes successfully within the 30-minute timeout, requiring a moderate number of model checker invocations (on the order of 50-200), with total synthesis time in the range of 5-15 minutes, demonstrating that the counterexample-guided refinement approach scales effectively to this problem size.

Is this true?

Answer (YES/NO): NO